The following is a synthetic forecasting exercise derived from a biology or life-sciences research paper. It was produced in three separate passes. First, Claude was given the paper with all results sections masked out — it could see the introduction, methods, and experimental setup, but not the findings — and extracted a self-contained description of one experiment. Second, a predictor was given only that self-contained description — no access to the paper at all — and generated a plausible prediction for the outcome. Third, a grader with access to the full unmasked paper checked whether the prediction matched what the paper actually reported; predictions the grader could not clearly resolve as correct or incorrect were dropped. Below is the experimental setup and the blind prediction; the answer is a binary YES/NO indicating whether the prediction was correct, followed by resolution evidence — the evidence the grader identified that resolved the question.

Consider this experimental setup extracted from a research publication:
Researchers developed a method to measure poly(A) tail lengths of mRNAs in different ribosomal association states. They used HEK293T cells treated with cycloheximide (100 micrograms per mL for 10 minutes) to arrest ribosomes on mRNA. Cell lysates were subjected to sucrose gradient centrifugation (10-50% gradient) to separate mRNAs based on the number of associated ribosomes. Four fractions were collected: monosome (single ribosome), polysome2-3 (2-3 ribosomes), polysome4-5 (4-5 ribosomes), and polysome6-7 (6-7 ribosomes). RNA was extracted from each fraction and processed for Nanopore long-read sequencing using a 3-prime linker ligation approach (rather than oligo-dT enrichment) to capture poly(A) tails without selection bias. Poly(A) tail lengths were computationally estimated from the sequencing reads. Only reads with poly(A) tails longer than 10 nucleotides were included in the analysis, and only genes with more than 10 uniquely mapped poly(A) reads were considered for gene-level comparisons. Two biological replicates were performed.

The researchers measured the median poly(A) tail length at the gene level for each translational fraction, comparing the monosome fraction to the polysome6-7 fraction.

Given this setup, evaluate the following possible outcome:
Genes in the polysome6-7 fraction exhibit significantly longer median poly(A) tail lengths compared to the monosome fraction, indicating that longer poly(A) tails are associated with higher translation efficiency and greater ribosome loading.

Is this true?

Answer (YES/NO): NO